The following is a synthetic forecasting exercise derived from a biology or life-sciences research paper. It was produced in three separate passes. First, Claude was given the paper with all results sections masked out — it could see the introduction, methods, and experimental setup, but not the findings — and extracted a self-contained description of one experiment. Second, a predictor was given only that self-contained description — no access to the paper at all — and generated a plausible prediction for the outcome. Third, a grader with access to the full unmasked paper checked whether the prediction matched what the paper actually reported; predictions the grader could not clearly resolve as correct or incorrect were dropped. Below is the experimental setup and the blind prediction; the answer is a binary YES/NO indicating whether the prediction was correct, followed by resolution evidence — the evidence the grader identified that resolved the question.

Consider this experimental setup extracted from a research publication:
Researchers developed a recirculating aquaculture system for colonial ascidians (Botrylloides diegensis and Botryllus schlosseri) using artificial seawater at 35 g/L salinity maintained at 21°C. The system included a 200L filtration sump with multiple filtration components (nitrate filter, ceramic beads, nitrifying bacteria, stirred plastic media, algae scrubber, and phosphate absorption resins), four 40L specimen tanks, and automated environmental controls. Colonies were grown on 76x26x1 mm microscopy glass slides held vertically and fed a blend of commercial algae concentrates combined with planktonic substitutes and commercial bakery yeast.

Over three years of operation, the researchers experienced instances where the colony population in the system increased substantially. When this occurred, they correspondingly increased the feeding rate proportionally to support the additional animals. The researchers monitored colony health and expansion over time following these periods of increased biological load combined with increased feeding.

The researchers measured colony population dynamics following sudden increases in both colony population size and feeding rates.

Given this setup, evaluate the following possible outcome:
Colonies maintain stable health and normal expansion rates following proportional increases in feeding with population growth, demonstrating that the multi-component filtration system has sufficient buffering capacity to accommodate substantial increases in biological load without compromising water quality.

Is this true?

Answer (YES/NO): NO